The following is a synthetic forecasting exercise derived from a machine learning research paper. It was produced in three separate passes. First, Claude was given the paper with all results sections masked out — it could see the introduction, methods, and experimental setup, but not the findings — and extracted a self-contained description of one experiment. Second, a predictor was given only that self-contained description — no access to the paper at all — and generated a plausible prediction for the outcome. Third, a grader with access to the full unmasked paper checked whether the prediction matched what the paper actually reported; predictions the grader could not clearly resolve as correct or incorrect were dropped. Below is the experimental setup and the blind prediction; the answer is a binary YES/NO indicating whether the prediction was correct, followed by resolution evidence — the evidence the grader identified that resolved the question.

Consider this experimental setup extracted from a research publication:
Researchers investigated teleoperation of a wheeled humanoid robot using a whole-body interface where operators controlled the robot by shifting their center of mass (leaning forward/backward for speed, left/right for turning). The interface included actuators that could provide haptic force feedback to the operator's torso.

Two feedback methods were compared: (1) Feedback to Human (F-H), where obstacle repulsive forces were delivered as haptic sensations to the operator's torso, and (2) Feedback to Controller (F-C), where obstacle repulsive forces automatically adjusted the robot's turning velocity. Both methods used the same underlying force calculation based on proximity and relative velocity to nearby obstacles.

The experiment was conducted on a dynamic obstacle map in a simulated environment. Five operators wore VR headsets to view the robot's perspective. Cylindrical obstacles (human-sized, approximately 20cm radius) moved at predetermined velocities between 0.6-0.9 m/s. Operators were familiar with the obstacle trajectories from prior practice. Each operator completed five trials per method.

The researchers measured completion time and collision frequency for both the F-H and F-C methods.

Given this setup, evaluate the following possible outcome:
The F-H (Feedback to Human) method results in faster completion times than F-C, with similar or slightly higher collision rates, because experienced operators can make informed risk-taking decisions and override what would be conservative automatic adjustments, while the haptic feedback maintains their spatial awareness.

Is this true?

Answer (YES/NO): NO